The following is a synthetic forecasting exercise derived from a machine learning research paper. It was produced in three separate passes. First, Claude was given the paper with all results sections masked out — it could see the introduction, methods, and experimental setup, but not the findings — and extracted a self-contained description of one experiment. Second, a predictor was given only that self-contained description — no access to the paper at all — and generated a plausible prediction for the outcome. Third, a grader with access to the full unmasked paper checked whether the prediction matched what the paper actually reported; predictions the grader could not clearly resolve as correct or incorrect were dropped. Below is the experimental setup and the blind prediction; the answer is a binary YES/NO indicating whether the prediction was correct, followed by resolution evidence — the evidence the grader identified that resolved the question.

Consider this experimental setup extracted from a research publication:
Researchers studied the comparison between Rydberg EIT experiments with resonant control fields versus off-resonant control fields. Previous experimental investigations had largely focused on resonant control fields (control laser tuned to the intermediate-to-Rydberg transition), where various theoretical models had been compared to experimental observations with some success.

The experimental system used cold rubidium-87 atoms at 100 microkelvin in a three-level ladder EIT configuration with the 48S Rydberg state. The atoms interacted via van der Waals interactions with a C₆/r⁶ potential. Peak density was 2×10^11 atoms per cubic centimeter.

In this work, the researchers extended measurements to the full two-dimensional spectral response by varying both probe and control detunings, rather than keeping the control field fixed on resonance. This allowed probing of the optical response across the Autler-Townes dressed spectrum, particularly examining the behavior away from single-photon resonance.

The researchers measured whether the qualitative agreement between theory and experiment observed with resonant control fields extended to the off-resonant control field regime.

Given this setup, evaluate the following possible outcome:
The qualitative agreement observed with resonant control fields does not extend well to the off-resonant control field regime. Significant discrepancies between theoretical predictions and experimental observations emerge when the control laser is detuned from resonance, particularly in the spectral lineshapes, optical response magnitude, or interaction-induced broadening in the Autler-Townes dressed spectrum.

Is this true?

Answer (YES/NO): YES